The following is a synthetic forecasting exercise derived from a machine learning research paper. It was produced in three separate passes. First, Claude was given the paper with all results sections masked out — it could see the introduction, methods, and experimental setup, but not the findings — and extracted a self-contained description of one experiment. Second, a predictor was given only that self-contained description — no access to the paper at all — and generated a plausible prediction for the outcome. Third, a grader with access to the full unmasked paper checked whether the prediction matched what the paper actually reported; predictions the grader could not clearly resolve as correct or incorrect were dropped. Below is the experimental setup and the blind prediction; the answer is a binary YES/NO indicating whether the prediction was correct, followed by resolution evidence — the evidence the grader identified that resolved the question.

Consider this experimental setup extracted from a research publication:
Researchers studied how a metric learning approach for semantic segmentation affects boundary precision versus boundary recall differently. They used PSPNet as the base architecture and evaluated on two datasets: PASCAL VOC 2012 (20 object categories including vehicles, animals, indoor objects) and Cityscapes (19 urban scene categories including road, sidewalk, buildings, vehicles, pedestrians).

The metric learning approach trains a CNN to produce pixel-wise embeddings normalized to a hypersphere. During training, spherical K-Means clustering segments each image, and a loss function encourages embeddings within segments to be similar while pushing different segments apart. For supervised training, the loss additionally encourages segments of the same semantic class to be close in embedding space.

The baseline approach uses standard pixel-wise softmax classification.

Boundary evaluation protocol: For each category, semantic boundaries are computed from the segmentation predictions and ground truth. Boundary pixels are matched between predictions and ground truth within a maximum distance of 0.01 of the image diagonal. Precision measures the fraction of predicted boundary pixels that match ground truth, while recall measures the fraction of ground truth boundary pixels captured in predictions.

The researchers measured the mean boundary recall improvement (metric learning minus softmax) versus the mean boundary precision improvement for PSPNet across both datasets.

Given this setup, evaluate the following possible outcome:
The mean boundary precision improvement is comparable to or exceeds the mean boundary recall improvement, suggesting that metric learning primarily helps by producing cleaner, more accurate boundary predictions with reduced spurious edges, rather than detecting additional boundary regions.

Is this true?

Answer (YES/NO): NO